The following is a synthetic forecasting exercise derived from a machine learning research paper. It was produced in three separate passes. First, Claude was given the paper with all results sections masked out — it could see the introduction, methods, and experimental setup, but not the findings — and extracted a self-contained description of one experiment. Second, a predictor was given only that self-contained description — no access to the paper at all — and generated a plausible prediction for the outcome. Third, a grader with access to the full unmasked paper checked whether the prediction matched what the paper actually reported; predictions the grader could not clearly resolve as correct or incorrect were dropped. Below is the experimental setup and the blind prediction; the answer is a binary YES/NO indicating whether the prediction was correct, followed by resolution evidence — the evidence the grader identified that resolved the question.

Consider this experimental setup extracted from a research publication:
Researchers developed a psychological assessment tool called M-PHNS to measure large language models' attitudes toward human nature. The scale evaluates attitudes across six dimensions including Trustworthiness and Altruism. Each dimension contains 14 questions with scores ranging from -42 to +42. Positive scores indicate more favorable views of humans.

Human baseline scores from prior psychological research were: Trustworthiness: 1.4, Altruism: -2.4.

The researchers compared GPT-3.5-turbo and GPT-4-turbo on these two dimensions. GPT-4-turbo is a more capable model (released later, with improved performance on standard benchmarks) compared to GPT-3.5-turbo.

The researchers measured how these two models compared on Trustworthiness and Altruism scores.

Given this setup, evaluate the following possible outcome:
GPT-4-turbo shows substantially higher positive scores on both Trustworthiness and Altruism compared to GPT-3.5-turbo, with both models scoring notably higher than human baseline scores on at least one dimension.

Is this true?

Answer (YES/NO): NO